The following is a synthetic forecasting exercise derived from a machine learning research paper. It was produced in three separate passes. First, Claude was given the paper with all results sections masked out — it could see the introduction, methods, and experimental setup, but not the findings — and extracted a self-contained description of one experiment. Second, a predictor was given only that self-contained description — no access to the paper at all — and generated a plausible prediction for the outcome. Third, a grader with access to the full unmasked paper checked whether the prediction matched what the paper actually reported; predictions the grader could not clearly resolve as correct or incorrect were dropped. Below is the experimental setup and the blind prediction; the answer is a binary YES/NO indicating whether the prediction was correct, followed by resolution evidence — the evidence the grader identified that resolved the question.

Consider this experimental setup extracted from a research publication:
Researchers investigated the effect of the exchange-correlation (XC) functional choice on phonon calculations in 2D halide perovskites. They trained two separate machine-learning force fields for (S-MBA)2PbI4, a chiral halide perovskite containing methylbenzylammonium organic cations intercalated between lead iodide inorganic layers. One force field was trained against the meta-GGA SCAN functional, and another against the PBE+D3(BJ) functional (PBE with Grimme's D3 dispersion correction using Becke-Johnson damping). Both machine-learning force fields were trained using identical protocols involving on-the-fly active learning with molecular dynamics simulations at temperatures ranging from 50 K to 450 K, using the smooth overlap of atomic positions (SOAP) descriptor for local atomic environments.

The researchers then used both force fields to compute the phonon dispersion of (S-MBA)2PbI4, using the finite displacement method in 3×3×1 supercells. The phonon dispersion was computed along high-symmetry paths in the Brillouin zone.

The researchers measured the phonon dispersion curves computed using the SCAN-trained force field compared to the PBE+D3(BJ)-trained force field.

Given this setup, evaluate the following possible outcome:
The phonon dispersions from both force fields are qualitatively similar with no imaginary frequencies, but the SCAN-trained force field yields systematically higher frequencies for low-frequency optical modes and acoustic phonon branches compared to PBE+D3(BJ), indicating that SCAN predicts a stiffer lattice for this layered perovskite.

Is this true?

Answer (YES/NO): NO